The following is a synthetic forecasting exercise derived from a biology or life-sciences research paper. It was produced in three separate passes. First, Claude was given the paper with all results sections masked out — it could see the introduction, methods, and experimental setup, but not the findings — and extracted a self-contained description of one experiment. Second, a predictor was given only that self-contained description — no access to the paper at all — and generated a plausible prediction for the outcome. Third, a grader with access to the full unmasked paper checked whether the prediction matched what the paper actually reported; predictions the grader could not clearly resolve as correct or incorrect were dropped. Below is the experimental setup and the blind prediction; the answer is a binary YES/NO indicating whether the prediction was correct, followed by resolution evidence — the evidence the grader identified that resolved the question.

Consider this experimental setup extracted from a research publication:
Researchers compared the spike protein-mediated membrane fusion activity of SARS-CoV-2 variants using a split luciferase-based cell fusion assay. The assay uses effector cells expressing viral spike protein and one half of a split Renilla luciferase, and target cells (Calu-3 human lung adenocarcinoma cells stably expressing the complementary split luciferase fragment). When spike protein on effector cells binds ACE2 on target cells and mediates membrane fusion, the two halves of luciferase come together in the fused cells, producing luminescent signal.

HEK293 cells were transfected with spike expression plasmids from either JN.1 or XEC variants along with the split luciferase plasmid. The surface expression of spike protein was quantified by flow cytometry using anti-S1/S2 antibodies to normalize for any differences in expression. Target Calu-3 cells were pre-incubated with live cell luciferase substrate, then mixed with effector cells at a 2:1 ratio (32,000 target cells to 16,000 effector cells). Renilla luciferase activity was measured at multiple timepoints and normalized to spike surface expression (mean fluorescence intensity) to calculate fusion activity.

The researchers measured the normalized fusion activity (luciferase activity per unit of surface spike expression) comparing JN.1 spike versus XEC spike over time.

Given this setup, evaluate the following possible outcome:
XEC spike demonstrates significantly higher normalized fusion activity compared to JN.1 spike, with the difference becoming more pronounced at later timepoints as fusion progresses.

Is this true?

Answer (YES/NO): NO